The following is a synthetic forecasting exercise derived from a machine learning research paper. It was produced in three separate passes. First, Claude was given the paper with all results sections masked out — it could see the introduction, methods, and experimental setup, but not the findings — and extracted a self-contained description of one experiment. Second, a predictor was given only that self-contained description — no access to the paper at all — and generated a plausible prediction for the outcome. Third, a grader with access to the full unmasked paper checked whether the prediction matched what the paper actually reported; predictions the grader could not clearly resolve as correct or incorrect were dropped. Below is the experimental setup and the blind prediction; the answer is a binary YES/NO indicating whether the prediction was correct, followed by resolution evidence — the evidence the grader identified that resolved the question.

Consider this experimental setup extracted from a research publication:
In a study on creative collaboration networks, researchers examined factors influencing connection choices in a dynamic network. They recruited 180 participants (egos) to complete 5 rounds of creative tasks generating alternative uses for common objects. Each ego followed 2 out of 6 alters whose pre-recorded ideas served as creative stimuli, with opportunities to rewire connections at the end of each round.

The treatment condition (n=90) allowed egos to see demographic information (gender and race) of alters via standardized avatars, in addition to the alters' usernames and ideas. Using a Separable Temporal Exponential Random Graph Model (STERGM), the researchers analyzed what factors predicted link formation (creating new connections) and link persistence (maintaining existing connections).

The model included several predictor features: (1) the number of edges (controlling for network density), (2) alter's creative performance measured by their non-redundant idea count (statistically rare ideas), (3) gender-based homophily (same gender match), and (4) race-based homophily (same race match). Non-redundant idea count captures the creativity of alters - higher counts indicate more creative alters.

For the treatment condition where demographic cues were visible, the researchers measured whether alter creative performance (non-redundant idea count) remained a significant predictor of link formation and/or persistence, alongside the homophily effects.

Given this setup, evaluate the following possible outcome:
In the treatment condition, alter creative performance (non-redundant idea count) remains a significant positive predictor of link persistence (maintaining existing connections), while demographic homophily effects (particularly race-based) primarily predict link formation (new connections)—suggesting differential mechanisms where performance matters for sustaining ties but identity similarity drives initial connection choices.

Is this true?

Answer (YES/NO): NO